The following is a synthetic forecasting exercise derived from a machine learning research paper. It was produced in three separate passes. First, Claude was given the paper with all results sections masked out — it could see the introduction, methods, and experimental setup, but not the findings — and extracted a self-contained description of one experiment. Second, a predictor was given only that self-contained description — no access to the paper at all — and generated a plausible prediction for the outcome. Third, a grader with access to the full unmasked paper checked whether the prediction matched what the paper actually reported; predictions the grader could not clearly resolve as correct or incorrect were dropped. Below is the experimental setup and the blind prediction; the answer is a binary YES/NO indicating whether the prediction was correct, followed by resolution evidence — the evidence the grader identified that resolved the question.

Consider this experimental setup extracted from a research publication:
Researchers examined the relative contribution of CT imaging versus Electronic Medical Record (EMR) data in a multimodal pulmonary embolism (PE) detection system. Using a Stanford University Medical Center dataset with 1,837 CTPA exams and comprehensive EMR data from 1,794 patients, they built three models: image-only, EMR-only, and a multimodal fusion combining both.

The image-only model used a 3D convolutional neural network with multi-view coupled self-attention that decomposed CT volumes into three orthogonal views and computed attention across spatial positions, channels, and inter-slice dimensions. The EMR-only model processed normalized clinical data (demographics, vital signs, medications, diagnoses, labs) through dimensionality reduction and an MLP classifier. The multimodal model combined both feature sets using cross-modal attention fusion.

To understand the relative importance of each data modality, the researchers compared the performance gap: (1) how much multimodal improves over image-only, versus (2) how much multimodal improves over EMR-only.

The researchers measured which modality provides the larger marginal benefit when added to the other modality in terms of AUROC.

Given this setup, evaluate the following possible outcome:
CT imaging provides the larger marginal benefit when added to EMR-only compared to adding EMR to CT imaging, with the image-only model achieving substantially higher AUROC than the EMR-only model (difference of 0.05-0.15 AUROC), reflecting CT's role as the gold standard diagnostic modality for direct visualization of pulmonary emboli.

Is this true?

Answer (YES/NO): NO